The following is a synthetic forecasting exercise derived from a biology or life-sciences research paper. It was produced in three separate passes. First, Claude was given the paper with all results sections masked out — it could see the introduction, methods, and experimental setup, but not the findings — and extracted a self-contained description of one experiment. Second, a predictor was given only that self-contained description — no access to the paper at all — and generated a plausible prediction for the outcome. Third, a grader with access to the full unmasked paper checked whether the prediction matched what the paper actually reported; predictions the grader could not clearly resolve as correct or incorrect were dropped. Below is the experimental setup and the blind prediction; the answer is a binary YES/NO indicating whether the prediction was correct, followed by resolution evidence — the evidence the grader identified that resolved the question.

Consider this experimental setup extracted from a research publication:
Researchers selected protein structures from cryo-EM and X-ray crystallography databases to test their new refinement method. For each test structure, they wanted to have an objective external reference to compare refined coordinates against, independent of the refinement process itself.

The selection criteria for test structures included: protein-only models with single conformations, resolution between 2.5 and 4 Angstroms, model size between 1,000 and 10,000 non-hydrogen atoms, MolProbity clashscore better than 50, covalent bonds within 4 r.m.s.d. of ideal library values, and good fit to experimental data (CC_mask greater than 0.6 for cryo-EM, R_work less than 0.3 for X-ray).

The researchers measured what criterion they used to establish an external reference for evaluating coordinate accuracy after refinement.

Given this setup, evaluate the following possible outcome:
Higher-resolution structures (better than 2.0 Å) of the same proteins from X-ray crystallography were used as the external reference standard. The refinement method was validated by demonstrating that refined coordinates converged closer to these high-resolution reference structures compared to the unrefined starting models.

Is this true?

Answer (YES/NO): NO